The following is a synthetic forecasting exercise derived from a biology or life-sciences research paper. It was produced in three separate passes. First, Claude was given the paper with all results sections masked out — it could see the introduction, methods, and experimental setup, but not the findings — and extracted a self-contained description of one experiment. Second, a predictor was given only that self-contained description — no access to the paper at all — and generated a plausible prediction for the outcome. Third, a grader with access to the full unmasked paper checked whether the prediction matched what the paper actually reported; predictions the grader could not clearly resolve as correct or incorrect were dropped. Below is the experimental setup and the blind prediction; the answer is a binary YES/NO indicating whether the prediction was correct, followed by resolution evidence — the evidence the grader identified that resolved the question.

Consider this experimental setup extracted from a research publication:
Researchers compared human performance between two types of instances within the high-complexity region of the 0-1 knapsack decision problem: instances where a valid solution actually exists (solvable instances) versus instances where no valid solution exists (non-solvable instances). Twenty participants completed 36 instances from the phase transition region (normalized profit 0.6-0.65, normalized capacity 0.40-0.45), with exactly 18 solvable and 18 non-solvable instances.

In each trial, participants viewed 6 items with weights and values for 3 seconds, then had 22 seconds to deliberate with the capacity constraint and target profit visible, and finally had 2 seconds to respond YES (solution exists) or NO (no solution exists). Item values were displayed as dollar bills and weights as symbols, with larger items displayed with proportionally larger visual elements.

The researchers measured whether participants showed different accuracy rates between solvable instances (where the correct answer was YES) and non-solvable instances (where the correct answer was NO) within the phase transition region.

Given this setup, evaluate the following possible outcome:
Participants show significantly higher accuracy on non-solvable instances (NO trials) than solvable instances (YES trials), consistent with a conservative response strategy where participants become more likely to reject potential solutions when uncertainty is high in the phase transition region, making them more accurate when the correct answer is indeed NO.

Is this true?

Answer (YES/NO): NO